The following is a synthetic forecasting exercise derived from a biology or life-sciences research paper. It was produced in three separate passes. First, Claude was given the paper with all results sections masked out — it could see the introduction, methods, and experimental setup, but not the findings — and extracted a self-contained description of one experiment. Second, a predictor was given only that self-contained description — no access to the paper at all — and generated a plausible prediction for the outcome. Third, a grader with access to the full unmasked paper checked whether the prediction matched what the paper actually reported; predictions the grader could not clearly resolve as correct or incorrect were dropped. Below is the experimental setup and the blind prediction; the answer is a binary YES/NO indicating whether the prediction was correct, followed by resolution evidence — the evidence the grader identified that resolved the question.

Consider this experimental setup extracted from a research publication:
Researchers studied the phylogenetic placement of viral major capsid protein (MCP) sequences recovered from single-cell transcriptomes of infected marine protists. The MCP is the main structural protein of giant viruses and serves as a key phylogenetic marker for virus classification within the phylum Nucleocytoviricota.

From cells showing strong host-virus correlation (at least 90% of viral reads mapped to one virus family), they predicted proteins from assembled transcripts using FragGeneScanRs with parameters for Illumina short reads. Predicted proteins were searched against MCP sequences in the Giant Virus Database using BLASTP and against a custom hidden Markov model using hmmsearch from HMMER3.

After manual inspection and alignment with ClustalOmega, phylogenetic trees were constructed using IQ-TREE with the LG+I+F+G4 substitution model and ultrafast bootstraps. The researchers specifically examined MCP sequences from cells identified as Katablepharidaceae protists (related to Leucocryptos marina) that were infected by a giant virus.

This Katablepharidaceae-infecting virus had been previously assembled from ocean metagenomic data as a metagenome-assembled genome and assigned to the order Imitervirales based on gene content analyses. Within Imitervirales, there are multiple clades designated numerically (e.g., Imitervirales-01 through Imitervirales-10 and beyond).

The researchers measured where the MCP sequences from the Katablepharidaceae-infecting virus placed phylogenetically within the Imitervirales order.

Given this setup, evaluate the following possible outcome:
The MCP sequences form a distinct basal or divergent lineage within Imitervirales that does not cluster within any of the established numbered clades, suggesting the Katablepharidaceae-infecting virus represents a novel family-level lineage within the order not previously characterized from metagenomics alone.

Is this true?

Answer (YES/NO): NO